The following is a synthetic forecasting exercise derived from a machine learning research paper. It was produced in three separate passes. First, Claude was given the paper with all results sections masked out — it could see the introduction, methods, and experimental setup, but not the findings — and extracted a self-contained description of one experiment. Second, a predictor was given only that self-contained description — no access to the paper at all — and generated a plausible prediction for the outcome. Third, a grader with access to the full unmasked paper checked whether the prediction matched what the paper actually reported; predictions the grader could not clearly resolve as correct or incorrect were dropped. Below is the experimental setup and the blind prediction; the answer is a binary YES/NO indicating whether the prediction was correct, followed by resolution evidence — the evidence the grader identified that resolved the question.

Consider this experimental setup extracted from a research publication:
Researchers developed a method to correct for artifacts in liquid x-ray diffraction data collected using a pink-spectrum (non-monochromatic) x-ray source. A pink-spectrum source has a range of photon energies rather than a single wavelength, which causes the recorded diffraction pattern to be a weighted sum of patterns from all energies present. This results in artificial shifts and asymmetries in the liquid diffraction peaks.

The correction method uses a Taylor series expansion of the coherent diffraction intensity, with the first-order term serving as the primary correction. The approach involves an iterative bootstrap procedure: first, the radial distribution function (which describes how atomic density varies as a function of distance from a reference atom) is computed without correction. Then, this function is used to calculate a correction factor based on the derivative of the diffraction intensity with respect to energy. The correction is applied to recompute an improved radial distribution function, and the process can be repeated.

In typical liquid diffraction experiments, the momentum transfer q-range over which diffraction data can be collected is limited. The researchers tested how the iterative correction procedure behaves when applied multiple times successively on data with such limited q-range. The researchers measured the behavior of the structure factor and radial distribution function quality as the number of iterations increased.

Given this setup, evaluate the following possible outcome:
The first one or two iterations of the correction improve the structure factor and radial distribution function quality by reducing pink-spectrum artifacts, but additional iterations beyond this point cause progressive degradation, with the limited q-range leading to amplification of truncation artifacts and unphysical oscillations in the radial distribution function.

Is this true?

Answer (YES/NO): NO